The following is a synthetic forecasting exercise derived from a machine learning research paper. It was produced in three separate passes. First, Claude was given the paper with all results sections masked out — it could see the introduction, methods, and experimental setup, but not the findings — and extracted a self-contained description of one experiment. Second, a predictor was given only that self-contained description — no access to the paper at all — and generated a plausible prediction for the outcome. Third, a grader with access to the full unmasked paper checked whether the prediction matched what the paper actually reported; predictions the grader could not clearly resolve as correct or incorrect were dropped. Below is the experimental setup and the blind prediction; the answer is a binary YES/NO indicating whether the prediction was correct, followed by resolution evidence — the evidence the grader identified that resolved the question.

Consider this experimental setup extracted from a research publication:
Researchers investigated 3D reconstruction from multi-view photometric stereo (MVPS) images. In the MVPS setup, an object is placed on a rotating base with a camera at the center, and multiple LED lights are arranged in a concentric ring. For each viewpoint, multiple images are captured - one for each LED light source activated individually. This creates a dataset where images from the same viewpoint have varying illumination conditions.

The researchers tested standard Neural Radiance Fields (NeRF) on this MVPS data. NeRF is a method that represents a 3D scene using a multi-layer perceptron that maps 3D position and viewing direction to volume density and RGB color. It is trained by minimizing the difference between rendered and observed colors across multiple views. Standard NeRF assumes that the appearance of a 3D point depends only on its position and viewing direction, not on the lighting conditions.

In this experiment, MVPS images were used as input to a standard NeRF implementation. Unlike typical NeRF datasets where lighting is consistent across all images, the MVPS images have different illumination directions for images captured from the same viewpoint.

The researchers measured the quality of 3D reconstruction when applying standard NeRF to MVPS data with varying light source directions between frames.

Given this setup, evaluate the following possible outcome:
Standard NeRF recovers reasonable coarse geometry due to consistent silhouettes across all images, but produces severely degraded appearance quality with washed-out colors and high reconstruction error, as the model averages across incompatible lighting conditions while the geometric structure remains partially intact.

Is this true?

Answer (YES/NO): NO